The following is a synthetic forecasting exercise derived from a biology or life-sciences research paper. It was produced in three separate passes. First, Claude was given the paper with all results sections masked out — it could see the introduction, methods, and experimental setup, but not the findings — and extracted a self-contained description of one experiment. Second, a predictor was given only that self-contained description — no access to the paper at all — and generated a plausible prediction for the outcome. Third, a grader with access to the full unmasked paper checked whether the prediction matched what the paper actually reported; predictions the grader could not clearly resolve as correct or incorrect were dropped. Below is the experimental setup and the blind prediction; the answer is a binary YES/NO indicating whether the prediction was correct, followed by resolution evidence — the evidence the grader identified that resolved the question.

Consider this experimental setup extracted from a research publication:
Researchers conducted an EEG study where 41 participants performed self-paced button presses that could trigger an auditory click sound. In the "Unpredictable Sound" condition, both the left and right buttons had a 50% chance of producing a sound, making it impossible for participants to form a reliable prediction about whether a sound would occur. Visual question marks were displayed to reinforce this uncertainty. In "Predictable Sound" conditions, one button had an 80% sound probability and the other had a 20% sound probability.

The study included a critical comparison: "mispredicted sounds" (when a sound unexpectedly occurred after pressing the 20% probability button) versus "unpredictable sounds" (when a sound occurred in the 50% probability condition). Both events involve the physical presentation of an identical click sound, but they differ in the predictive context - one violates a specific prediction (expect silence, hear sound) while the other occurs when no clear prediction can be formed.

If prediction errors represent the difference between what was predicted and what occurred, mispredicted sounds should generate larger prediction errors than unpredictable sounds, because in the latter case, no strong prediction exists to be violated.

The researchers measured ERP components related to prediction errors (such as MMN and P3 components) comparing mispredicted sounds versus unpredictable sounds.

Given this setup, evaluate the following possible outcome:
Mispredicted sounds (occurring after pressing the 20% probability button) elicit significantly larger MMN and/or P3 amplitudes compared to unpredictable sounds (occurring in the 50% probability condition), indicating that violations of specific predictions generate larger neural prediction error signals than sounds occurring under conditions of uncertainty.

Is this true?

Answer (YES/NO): YES